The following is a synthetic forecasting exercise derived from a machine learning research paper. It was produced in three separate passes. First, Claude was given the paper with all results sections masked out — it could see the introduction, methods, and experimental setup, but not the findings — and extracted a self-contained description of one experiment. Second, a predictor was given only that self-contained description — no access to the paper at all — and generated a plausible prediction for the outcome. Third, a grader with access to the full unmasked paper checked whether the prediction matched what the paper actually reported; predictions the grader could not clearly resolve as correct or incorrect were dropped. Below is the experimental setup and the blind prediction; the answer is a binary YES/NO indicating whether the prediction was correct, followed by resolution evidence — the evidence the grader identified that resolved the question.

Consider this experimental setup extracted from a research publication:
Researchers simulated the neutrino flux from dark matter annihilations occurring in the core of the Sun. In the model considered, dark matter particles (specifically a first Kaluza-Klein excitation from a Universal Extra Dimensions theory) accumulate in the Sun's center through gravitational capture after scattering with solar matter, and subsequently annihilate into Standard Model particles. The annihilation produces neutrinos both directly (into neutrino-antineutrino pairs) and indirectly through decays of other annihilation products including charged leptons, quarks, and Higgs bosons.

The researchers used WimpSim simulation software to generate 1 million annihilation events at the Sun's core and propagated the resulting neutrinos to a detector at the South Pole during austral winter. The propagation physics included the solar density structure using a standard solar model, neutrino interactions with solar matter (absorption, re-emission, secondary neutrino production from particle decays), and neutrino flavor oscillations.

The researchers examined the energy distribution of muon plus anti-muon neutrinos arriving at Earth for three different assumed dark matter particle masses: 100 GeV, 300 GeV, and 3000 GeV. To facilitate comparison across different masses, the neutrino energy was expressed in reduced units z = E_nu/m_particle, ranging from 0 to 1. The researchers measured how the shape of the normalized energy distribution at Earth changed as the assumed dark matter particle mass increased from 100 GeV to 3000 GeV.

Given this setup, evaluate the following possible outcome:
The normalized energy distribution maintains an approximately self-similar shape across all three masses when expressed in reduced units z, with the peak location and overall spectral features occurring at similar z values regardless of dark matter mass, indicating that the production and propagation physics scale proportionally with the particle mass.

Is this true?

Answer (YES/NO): NO